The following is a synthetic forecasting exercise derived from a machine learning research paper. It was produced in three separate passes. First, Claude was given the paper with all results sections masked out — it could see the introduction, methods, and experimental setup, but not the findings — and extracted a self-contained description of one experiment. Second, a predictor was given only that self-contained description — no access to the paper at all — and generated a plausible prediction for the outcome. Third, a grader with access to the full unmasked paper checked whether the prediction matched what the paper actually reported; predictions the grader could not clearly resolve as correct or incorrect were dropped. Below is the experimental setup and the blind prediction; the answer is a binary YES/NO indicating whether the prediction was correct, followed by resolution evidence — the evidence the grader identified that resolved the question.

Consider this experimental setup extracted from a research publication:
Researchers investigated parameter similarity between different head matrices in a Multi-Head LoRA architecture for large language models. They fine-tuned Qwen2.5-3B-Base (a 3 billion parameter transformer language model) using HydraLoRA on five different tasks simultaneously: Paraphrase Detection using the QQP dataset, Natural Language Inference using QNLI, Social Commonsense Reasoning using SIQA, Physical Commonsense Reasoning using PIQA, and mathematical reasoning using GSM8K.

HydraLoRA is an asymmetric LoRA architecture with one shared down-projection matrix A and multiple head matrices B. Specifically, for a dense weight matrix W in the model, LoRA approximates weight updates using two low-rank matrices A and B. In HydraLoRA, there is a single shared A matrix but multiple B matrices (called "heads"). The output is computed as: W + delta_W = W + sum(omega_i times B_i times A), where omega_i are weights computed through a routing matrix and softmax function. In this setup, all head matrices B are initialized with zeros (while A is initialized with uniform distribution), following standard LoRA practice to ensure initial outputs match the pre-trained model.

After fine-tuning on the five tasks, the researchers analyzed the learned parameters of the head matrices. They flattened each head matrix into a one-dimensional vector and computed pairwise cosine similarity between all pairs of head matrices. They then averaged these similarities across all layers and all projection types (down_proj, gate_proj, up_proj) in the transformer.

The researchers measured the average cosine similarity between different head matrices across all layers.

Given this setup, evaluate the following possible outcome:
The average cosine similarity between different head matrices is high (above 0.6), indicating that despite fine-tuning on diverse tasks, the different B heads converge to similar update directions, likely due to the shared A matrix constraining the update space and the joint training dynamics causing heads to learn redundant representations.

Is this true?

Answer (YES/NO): YES